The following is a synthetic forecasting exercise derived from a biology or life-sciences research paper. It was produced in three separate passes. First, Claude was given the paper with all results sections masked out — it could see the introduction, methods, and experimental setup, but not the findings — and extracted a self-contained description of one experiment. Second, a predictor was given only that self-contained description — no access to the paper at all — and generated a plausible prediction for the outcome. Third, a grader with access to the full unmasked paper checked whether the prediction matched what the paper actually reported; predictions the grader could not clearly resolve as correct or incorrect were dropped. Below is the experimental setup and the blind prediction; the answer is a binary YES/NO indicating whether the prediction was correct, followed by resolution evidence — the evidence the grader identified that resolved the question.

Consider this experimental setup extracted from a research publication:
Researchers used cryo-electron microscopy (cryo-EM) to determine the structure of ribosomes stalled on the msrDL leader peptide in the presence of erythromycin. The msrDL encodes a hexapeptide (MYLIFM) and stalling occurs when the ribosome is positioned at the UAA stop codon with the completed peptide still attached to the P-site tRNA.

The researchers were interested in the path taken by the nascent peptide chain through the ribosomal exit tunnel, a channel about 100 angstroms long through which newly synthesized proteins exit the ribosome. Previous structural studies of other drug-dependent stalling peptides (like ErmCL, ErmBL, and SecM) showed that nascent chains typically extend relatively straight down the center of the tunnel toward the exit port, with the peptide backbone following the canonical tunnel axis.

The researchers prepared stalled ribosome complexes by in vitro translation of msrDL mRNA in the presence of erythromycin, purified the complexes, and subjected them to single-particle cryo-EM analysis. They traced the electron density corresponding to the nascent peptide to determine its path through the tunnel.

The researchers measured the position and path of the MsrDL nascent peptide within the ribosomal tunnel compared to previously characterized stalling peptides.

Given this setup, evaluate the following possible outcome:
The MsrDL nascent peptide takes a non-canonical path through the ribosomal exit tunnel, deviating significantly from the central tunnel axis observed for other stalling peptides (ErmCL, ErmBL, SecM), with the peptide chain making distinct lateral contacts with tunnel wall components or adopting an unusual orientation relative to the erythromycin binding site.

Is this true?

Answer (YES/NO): YES